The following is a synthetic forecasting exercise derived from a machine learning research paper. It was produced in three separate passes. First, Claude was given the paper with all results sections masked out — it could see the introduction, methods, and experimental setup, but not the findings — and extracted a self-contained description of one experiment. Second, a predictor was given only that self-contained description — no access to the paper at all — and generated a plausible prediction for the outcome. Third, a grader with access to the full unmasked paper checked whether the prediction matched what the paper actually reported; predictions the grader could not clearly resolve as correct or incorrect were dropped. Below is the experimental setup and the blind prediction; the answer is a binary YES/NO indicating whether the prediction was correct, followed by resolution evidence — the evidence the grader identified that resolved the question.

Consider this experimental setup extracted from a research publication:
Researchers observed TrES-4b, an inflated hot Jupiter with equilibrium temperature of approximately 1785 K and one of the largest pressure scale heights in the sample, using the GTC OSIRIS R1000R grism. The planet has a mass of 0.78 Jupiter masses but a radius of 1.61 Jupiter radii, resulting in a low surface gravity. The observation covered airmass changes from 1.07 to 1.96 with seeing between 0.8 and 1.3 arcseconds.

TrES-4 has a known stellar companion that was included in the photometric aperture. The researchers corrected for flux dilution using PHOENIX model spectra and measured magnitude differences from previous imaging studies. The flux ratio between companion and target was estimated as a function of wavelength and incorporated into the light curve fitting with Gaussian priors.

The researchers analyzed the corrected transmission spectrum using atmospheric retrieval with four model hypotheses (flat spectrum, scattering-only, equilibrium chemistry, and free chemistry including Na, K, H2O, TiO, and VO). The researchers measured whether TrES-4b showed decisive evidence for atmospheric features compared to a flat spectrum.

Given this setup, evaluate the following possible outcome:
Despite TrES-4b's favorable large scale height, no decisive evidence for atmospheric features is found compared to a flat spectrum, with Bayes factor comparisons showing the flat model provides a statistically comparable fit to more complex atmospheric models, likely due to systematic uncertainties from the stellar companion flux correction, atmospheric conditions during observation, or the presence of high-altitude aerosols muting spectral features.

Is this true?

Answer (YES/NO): YES